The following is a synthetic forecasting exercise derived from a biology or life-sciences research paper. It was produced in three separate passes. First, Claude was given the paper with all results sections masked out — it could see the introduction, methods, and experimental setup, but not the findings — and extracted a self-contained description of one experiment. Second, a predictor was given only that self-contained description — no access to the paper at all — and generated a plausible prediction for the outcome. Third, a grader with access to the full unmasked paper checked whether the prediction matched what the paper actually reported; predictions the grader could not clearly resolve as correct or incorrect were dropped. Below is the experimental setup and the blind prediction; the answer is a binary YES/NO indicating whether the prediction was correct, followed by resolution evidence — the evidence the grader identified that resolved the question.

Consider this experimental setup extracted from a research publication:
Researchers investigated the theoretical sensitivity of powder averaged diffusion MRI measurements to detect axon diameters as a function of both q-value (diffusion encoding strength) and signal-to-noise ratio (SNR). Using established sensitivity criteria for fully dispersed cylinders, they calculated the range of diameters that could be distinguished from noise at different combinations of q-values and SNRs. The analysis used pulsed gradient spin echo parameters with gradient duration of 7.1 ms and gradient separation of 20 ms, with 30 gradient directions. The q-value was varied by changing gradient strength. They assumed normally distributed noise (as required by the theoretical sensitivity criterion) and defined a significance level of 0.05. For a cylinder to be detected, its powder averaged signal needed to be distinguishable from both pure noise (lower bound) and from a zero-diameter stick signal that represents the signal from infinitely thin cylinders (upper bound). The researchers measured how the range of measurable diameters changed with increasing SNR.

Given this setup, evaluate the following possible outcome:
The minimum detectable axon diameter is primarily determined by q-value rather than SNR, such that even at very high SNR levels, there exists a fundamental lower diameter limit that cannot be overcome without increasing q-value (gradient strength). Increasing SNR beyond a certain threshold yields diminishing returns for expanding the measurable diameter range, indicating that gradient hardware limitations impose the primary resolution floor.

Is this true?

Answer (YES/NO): NO